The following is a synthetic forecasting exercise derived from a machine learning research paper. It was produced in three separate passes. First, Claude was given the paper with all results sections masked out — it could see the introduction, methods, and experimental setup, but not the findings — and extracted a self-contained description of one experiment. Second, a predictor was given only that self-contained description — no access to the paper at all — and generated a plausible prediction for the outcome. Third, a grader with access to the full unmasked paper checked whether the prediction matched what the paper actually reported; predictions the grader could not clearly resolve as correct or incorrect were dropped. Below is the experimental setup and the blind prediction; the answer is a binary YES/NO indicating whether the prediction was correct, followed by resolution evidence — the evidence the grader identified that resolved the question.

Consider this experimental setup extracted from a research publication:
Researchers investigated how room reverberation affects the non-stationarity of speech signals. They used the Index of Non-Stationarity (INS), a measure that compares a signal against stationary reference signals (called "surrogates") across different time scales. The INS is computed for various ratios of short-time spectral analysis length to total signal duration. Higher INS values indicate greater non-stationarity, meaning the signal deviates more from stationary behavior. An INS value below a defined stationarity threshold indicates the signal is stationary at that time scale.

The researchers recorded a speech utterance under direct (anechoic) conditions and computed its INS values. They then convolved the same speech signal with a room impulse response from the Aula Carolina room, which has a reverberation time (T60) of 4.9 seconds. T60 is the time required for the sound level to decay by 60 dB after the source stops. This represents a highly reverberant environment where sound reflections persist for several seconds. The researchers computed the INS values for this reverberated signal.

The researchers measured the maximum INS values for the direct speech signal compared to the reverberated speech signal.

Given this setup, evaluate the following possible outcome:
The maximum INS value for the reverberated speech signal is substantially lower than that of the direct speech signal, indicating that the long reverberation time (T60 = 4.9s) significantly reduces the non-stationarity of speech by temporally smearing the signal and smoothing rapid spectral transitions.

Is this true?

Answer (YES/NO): YES